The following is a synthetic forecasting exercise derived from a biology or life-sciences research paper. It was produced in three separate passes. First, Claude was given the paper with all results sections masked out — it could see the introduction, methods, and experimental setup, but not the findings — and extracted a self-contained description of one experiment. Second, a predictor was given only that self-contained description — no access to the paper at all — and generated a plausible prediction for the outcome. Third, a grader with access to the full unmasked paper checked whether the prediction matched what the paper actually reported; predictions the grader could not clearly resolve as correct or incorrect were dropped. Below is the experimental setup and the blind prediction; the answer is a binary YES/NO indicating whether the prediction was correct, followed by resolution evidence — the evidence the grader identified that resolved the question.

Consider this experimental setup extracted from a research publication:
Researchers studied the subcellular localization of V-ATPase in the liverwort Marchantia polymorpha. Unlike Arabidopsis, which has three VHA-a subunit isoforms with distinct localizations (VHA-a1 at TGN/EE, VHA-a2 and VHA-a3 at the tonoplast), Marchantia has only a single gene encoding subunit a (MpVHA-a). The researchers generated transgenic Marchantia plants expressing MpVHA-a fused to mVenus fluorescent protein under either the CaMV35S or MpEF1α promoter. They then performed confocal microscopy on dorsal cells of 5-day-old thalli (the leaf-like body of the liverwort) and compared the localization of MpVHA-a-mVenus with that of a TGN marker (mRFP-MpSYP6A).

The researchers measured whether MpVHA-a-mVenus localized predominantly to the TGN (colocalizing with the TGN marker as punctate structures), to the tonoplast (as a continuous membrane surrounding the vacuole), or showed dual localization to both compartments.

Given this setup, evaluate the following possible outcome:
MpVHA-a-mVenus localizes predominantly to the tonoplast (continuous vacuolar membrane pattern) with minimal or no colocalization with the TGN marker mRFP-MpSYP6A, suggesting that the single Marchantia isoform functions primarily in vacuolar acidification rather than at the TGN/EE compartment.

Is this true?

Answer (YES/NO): NO